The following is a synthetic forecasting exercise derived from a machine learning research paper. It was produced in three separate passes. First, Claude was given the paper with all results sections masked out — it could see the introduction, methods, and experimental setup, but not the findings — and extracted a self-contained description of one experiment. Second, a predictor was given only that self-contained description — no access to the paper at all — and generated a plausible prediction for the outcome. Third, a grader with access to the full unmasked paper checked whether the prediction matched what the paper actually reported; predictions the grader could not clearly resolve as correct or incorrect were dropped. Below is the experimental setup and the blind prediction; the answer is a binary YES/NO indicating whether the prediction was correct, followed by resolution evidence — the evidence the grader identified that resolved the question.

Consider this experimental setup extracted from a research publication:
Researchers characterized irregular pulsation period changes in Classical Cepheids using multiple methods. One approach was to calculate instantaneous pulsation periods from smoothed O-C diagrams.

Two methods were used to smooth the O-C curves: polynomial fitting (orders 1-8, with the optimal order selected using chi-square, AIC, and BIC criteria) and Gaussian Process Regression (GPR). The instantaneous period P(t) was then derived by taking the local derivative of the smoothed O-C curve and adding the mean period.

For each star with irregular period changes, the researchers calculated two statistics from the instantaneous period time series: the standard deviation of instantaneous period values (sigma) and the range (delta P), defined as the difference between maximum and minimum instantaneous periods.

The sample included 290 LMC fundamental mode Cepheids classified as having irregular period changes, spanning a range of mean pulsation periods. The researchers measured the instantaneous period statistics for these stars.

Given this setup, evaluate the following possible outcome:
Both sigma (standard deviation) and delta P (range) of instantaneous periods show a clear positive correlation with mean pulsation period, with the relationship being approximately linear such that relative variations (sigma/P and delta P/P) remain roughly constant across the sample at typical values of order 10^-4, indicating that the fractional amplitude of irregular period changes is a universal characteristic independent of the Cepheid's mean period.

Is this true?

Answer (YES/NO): NO